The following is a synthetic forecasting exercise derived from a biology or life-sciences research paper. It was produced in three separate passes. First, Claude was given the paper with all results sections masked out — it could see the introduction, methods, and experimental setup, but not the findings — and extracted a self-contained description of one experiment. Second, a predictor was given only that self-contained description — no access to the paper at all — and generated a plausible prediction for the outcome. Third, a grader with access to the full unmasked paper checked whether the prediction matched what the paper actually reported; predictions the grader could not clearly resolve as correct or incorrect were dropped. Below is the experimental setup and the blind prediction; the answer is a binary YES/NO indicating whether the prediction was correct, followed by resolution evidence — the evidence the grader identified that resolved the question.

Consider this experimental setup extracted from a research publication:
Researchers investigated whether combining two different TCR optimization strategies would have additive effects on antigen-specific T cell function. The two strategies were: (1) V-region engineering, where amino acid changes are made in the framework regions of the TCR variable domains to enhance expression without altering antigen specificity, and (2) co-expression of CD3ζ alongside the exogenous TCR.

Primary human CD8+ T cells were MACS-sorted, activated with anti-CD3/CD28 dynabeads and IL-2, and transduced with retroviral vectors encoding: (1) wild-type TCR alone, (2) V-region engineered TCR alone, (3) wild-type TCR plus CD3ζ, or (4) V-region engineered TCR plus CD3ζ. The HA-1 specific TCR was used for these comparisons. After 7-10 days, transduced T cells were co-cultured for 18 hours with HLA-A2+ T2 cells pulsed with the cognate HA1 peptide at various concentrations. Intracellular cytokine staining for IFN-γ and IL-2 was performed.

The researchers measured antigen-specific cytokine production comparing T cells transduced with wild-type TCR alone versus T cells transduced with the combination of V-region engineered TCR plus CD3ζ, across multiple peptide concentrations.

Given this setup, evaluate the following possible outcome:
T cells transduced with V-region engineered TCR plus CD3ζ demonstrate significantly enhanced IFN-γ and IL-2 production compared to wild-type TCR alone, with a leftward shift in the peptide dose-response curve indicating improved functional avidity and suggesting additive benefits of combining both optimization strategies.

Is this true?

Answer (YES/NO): YES